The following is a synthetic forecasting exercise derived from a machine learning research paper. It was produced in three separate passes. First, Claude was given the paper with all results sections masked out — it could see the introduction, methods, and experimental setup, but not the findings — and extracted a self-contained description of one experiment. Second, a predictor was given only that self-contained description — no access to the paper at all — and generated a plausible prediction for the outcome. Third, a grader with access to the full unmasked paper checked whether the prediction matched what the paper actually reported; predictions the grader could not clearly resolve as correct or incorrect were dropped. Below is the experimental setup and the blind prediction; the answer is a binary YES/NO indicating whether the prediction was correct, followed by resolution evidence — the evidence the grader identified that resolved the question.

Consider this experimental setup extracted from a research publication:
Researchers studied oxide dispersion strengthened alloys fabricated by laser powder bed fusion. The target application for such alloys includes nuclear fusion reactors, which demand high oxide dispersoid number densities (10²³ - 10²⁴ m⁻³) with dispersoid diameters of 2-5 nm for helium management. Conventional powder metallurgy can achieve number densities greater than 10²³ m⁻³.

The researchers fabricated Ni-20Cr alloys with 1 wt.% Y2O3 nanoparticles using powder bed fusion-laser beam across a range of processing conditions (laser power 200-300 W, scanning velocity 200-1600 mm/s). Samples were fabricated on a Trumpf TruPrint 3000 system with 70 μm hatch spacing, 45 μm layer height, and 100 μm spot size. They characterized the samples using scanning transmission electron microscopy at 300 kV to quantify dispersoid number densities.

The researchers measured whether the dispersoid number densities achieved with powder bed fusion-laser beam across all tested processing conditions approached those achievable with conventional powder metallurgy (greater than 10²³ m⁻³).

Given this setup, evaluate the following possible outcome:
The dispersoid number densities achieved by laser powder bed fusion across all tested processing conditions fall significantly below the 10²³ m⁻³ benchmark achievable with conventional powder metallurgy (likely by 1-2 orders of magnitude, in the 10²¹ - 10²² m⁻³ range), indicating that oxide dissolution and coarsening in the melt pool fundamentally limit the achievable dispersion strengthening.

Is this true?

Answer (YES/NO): NO